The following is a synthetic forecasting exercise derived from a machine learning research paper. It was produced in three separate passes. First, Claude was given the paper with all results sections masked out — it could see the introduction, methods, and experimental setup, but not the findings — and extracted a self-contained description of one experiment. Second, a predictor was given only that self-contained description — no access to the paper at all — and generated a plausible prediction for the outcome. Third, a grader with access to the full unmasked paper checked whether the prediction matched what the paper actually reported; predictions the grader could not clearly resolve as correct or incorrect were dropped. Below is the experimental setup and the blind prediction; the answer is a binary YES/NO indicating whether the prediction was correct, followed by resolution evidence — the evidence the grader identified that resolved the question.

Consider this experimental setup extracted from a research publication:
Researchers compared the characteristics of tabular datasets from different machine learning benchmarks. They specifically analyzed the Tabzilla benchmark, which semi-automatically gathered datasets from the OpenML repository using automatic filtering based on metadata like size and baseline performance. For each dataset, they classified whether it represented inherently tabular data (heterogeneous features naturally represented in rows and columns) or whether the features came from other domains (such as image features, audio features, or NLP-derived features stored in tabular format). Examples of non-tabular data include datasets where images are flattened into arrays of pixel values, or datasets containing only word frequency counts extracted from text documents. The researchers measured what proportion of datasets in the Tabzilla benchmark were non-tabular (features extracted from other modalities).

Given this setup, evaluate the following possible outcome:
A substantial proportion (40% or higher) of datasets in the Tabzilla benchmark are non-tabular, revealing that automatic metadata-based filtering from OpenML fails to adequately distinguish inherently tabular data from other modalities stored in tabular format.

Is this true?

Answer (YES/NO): NO